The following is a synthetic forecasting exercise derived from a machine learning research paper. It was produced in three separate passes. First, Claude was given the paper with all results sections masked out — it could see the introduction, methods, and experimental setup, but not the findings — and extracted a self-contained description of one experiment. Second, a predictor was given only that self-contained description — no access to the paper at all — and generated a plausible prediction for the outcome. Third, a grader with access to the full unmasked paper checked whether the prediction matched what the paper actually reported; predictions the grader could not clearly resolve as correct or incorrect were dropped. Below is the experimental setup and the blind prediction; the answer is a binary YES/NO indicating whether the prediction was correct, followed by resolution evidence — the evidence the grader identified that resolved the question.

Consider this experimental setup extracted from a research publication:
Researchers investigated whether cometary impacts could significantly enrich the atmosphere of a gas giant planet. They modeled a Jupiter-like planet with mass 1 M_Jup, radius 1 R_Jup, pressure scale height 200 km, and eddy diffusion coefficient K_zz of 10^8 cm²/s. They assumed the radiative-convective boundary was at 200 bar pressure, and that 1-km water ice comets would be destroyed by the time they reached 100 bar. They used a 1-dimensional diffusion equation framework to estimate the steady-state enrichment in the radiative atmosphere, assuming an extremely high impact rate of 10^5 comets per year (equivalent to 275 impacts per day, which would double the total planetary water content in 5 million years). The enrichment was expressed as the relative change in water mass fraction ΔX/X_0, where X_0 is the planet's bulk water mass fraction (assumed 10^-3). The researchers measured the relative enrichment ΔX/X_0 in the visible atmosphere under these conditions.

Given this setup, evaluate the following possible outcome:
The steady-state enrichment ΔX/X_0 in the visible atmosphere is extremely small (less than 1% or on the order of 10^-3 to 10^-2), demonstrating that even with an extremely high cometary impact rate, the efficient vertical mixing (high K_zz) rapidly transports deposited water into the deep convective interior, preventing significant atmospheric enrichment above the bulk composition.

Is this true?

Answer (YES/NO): NO